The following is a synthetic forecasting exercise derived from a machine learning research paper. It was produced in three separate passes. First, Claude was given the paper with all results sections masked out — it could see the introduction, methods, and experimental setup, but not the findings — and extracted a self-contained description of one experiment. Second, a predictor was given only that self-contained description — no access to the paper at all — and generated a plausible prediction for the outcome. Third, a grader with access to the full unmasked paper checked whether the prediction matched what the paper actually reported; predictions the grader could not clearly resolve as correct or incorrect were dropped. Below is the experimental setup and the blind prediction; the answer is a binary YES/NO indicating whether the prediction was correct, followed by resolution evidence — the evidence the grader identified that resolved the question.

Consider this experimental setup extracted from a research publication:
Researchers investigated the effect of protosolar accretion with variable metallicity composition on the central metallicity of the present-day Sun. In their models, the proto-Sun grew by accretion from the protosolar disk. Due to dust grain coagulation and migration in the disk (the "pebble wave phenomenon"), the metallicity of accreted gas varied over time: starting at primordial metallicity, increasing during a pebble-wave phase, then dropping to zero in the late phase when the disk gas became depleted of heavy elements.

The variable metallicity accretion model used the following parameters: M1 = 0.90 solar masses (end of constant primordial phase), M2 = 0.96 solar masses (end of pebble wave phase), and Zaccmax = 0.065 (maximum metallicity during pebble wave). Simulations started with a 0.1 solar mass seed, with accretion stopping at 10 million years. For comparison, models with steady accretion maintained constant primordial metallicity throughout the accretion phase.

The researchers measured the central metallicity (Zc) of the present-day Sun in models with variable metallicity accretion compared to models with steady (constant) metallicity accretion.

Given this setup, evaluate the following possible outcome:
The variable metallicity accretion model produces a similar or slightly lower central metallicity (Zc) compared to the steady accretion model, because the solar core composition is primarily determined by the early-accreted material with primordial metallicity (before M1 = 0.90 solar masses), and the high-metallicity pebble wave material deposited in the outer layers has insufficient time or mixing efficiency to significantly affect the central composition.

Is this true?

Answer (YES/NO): NO